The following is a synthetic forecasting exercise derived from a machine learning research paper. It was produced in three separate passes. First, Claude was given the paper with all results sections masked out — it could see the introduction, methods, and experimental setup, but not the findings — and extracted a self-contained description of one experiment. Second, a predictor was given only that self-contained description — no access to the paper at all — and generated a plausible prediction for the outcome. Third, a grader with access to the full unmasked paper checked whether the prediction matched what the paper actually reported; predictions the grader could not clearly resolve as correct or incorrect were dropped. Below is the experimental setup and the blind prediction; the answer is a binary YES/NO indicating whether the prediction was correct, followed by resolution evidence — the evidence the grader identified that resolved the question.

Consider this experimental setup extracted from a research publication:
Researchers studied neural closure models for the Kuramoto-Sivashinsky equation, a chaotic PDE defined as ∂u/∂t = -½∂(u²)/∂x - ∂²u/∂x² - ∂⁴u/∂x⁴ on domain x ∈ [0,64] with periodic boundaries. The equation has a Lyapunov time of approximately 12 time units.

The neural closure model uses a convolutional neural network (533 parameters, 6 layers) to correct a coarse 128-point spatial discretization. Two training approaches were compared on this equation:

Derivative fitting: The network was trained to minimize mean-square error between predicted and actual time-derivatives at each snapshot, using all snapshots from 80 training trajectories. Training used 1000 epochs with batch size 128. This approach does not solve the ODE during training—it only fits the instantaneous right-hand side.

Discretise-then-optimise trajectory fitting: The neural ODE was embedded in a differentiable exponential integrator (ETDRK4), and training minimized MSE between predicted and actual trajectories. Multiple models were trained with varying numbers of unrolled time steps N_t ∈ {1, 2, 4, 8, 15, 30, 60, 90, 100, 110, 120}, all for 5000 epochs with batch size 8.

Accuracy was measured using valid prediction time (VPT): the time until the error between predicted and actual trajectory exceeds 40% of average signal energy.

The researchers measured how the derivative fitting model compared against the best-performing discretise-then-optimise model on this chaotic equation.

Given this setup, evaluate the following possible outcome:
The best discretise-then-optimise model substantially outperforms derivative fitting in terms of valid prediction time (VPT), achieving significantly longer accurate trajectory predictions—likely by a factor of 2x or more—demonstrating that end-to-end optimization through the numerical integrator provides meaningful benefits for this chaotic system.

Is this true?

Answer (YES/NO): NO